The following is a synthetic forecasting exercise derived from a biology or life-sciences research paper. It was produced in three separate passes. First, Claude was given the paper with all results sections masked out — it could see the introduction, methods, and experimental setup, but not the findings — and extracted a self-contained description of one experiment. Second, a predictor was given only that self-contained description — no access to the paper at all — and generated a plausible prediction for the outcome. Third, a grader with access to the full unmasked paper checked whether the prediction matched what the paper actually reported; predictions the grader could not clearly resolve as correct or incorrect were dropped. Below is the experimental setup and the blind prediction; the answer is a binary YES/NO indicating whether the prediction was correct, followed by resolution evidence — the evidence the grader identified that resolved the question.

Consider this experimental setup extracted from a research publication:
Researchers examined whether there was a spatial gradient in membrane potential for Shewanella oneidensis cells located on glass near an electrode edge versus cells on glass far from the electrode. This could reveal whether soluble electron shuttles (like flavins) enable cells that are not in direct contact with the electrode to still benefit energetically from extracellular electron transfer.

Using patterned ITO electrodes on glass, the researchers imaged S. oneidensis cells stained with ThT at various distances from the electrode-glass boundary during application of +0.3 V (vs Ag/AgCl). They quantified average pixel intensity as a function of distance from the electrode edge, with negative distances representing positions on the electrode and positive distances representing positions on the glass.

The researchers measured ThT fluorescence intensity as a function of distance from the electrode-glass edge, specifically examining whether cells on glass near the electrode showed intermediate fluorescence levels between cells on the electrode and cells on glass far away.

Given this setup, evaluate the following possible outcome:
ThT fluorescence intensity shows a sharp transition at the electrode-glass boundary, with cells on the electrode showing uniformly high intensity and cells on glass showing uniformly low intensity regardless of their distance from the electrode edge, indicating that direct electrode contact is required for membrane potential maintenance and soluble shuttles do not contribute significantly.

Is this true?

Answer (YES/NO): NO